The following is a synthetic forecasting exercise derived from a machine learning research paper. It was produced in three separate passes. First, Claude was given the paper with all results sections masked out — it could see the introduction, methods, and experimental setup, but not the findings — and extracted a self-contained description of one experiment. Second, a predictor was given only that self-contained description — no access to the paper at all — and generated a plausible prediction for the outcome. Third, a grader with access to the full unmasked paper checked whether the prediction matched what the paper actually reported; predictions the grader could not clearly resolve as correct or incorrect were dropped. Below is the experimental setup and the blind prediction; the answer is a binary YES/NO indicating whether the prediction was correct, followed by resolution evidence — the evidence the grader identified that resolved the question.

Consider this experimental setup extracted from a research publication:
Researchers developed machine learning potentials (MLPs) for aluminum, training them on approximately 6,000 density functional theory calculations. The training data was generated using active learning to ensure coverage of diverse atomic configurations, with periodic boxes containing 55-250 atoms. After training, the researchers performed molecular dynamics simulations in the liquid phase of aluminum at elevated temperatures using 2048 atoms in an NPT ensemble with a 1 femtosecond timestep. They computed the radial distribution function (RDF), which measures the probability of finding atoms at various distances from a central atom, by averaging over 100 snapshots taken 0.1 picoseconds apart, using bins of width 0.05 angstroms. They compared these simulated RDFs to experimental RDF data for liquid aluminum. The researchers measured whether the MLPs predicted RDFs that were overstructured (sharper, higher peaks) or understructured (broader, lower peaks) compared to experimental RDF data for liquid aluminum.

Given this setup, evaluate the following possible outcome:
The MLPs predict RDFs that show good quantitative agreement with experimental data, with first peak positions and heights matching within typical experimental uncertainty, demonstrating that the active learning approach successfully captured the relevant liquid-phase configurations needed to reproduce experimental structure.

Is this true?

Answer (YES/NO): NO